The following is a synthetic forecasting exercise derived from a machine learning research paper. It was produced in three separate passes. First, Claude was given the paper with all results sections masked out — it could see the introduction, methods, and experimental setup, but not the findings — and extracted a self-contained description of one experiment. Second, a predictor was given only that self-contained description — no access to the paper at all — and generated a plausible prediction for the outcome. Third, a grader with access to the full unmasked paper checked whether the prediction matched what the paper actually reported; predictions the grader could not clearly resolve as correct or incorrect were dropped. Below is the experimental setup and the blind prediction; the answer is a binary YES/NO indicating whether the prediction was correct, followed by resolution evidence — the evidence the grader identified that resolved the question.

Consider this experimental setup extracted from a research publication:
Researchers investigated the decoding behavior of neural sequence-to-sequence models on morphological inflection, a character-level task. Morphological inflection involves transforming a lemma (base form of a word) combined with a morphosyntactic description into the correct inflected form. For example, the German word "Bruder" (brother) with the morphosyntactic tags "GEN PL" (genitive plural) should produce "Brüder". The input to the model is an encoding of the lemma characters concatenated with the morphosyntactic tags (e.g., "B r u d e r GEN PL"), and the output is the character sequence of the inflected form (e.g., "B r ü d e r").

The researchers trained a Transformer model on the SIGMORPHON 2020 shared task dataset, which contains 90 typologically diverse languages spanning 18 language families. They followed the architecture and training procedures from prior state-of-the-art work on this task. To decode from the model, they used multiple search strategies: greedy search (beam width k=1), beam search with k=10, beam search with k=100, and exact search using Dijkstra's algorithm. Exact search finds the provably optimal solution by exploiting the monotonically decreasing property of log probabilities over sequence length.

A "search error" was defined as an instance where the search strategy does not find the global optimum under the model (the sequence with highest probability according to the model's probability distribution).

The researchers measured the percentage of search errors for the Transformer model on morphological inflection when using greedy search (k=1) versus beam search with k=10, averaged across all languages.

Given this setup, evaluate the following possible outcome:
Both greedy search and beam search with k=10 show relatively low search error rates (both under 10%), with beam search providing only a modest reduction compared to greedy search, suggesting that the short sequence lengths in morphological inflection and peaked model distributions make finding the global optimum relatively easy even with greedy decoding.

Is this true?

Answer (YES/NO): NO